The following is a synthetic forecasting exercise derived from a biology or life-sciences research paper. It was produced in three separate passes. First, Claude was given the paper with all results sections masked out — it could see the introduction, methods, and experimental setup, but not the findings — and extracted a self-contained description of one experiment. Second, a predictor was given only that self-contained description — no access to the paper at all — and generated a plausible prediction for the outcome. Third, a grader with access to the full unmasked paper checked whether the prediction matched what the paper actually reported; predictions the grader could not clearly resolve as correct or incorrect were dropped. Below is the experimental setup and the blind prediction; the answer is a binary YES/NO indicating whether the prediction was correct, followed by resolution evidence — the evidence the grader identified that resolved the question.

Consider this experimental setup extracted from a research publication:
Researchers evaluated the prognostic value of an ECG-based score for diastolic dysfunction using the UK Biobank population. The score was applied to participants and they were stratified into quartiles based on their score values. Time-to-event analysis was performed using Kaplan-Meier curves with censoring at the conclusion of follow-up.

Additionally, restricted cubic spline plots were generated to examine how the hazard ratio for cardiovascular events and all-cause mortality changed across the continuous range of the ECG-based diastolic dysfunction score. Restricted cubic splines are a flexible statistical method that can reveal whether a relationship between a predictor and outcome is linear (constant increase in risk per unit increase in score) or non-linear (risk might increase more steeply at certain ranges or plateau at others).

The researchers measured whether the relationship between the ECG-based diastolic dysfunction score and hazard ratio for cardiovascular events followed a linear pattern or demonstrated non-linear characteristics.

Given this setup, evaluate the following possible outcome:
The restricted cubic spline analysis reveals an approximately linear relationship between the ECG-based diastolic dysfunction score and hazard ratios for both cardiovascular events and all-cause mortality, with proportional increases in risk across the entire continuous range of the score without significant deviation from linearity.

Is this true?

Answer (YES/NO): YES